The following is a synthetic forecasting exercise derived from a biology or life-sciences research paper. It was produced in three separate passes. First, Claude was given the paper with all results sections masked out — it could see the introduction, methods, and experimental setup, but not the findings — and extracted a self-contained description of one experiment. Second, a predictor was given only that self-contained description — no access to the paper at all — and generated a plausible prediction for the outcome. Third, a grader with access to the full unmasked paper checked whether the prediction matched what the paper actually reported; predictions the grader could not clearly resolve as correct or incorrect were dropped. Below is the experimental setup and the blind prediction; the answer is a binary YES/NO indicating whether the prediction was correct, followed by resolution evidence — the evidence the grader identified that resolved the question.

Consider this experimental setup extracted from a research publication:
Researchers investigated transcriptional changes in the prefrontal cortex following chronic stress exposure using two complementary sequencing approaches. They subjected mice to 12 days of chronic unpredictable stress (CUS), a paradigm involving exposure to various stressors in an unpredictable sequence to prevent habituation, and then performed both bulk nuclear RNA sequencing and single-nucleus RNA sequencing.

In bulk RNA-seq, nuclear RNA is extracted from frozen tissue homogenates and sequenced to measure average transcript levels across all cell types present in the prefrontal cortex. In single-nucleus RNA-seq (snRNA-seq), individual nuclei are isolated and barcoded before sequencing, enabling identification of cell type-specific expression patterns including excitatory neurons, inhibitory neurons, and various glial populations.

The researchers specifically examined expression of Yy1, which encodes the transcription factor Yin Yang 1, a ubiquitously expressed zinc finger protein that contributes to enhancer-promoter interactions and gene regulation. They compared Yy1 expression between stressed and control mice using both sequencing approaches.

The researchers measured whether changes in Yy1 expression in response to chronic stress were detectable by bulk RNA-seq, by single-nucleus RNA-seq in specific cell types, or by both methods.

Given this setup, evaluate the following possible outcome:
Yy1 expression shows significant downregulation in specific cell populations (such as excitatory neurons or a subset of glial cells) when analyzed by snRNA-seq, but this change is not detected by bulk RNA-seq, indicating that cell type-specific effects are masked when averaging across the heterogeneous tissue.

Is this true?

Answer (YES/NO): YES